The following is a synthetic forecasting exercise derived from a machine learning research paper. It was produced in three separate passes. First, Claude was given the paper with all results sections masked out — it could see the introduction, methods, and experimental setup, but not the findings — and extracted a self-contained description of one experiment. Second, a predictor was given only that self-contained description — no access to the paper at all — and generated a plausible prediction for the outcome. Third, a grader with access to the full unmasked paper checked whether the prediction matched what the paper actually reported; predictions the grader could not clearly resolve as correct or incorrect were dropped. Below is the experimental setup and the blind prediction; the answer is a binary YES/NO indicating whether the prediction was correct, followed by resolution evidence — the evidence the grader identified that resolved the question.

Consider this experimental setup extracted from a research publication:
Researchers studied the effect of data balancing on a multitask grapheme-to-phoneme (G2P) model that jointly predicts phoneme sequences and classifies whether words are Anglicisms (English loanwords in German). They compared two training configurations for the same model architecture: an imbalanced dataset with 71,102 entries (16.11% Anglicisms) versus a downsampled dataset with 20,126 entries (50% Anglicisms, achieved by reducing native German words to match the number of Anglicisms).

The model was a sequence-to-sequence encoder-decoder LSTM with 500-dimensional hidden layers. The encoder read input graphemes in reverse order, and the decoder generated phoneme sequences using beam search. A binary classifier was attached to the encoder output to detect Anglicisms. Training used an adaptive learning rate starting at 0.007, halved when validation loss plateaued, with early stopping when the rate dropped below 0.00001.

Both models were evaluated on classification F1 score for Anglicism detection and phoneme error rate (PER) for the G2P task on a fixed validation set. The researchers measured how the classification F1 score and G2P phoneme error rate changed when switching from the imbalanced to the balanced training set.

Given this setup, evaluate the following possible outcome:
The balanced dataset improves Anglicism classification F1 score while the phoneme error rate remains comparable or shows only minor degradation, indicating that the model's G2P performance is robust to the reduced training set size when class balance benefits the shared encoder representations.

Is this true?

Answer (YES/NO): NO